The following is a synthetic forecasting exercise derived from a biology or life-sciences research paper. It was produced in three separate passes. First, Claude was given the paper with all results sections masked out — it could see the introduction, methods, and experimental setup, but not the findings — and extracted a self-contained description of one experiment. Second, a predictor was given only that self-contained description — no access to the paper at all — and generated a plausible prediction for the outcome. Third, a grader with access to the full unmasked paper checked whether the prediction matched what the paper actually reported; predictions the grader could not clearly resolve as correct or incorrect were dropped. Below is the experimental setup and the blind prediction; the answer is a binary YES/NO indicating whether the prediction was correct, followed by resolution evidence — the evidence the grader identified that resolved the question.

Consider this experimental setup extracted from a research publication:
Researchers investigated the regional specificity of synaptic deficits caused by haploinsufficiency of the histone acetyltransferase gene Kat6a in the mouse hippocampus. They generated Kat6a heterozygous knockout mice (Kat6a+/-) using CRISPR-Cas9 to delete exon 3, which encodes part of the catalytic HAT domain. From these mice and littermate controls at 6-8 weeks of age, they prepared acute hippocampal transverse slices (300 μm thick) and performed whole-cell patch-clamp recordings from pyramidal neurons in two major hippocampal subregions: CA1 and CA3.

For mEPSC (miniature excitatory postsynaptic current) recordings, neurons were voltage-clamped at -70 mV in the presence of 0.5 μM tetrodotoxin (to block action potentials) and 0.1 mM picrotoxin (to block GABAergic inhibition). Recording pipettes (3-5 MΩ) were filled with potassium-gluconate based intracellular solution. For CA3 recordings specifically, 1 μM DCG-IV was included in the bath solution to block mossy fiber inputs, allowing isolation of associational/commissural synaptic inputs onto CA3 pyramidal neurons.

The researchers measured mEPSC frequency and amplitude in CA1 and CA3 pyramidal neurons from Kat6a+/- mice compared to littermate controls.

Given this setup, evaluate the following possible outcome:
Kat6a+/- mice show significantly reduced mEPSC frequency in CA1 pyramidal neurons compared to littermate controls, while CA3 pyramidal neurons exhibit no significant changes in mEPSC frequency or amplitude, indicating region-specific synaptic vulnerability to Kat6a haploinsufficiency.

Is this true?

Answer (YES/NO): NO